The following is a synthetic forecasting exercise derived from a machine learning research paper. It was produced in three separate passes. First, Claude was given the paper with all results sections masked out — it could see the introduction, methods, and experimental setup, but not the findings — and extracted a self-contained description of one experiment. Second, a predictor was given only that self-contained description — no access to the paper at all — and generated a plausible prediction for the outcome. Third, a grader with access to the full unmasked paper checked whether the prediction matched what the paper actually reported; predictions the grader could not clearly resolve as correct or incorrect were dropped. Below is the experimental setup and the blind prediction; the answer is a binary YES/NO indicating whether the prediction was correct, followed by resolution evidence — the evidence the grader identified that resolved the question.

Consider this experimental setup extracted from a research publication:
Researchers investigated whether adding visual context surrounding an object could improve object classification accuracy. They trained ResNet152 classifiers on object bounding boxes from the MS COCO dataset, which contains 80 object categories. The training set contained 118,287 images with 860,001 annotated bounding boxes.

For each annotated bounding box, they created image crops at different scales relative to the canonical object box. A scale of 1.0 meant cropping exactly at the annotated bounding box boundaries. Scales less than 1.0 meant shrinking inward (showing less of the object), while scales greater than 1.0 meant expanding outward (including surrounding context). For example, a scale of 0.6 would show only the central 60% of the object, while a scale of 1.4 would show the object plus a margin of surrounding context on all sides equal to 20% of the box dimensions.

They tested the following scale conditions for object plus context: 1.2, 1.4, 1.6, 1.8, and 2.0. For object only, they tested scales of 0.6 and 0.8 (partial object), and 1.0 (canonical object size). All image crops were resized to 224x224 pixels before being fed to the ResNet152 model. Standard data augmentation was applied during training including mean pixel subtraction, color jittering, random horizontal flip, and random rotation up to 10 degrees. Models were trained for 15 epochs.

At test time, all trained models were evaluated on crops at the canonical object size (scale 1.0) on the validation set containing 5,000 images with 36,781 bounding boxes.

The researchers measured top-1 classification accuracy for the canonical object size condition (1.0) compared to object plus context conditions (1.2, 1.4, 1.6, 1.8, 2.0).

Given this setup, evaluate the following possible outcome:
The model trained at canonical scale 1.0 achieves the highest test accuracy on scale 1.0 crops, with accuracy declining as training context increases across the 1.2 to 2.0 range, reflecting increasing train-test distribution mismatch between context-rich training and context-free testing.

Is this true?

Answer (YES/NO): YES